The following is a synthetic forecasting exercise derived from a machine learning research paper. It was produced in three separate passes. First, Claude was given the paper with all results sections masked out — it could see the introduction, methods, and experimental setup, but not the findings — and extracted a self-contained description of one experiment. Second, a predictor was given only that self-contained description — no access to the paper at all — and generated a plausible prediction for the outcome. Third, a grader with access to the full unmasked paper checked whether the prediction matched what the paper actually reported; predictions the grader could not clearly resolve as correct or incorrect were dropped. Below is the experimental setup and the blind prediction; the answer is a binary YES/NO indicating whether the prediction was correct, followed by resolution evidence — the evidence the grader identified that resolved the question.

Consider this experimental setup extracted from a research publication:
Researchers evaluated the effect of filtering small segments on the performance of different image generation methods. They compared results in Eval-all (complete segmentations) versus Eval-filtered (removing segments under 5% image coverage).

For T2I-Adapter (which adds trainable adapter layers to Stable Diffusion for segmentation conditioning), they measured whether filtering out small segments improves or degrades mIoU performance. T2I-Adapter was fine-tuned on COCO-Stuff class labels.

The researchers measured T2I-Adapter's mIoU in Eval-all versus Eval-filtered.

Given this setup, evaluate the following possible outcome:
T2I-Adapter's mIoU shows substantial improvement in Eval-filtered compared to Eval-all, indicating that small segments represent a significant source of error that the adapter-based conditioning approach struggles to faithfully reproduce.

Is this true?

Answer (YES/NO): NO